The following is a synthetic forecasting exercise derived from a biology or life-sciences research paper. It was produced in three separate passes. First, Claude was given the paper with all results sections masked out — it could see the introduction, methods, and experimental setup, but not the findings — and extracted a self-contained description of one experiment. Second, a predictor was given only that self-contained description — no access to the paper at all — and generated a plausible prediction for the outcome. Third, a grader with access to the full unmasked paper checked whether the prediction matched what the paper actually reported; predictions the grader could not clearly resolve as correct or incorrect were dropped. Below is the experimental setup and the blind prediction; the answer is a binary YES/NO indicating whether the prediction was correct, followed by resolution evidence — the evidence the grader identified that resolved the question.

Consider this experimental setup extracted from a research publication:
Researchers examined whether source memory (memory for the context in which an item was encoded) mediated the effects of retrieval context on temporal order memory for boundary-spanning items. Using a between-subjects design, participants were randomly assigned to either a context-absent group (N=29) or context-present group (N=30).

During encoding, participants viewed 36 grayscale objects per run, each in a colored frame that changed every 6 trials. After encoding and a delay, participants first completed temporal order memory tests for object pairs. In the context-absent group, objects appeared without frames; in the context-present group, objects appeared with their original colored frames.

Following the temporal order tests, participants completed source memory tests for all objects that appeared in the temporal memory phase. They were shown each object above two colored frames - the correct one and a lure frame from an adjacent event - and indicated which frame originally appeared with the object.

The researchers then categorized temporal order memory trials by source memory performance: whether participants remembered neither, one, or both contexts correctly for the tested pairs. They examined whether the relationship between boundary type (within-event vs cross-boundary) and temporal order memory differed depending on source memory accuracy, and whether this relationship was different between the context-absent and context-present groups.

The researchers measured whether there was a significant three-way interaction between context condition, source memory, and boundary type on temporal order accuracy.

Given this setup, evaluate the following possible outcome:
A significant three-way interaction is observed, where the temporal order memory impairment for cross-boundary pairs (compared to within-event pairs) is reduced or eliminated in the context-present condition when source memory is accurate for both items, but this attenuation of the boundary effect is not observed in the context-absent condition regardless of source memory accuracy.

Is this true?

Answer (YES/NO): NO